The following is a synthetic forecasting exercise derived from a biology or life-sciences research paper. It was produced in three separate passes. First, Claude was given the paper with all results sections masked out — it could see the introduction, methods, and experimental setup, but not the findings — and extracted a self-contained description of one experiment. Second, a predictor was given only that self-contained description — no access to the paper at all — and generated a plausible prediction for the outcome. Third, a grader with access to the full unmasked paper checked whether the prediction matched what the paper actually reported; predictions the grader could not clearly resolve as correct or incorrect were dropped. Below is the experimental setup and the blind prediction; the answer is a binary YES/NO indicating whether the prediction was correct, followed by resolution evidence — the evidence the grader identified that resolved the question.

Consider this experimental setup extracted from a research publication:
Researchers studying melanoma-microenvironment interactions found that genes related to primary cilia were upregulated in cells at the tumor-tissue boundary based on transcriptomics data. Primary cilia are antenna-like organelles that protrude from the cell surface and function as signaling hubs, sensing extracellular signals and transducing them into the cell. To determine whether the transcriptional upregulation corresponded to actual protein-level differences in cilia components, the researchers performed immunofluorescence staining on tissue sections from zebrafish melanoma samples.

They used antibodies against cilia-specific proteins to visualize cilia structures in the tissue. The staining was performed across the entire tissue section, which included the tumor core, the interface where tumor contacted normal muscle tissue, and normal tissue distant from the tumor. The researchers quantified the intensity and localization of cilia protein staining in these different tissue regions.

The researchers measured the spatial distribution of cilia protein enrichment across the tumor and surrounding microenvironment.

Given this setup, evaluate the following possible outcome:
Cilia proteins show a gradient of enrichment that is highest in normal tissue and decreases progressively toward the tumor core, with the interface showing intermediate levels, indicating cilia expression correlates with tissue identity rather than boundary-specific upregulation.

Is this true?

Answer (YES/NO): NO